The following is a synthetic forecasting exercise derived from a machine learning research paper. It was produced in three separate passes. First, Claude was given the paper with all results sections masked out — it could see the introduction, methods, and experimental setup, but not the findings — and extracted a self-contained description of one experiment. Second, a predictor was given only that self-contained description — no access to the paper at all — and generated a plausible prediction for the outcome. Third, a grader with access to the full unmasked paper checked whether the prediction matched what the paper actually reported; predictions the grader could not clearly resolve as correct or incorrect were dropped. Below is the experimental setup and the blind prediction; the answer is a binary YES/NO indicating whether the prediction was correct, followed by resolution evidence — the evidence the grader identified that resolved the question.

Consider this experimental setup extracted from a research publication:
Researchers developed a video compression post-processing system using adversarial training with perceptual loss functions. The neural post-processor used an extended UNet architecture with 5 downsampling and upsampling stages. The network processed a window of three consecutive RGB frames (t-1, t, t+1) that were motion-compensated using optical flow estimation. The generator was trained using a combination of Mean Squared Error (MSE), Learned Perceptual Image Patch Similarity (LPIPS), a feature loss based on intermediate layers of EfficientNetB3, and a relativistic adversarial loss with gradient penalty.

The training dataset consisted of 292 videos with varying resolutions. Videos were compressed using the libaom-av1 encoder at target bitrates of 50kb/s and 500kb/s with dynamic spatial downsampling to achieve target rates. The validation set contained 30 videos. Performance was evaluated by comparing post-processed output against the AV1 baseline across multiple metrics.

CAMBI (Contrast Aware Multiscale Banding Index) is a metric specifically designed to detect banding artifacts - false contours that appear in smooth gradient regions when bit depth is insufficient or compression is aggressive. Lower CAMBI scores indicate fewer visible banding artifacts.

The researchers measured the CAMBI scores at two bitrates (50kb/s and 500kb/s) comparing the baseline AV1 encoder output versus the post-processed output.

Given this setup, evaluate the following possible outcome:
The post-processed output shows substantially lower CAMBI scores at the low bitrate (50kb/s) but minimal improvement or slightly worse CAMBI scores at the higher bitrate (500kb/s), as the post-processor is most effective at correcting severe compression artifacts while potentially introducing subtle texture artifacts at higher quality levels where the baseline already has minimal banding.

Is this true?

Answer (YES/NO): NO